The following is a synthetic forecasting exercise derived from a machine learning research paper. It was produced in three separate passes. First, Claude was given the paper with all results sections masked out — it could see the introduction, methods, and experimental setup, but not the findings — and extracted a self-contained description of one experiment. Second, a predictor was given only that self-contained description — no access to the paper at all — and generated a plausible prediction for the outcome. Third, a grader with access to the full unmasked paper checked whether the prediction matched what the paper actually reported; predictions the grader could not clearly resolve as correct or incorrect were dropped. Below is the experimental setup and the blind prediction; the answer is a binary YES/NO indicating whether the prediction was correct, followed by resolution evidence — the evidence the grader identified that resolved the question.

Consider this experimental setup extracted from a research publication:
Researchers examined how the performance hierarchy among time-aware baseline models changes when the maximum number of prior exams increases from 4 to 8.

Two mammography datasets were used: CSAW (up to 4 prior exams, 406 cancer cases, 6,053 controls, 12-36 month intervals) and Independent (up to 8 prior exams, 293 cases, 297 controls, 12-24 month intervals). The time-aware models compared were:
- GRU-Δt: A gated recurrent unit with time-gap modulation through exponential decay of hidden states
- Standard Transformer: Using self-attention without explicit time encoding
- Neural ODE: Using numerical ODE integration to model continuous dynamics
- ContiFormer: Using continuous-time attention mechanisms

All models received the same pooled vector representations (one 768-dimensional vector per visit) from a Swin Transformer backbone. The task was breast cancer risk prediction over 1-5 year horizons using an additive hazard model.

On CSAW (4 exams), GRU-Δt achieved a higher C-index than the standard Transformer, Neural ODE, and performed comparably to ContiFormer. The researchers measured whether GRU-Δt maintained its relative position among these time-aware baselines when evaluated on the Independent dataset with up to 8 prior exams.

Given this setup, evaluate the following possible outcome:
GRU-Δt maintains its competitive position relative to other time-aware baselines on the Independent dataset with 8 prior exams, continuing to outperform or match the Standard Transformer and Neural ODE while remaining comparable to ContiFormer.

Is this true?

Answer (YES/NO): NO